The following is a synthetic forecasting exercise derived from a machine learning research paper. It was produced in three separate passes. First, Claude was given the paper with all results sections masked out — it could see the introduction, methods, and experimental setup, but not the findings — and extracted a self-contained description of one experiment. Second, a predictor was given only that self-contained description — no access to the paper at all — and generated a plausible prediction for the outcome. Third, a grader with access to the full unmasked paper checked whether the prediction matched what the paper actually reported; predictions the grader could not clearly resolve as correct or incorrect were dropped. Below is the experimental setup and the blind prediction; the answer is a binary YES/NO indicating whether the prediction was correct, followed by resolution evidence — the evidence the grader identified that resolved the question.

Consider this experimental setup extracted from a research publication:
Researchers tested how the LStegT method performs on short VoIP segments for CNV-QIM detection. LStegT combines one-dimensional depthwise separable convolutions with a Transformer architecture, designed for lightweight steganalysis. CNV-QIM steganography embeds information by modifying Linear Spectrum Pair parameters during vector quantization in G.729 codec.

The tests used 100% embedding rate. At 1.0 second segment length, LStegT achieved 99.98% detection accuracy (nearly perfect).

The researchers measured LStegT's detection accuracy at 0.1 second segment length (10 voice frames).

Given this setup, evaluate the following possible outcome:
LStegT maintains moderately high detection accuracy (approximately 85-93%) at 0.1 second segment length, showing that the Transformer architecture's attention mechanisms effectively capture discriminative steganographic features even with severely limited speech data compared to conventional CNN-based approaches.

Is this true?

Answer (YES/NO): YES